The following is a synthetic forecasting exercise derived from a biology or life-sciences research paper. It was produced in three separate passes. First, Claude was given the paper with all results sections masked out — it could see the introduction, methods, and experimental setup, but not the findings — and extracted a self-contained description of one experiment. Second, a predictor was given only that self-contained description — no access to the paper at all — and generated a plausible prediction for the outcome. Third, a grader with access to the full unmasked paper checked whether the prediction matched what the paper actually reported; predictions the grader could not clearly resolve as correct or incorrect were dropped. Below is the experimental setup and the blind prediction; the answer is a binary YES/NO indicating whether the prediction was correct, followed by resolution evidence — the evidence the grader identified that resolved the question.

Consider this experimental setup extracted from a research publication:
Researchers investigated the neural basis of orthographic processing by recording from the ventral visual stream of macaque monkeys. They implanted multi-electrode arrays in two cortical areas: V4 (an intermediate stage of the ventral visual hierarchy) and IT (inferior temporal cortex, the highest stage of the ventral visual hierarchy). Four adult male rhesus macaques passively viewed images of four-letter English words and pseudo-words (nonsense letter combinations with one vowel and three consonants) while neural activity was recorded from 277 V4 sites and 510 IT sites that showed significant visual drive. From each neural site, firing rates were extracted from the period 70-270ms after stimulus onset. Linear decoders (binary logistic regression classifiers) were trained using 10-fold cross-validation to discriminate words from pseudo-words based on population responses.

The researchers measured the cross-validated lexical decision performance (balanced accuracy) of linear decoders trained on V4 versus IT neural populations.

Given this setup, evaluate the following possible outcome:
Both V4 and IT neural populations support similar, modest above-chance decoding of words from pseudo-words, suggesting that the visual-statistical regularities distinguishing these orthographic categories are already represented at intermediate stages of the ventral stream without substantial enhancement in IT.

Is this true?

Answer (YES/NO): NO